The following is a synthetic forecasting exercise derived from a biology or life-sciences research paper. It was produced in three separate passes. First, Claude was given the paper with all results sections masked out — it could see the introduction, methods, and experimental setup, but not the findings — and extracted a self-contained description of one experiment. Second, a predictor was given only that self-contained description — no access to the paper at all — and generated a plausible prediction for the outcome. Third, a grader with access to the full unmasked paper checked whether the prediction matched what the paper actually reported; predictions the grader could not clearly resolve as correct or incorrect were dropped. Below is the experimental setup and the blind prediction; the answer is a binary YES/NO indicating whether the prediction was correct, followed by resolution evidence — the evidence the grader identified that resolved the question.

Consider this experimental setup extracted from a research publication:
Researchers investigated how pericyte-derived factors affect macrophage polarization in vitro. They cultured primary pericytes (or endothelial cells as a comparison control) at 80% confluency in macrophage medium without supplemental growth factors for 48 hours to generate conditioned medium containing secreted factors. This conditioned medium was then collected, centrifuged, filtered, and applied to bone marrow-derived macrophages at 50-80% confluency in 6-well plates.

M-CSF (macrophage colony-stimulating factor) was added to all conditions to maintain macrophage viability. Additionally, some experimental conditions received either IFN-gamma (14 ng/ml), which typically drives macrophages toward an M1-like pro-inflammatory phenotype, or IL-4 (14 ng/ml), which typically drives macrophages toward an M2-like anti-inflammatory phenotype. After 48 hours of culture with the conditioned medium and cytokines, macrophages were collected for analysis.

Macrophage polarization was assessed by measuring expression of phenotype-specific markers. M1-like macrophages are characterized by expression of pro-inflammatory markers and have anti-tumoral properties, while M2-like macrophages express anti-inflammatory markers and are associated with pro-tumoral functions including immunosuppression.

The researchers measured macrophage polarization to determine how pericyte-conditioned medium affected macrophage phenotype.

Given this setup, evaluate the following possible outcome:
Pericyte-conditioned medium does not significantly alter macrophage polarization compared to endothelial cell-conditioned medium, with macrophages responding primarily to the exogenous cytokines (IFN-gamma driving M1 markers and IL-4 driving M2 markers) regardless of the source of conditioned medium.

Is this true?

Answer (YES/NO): NO